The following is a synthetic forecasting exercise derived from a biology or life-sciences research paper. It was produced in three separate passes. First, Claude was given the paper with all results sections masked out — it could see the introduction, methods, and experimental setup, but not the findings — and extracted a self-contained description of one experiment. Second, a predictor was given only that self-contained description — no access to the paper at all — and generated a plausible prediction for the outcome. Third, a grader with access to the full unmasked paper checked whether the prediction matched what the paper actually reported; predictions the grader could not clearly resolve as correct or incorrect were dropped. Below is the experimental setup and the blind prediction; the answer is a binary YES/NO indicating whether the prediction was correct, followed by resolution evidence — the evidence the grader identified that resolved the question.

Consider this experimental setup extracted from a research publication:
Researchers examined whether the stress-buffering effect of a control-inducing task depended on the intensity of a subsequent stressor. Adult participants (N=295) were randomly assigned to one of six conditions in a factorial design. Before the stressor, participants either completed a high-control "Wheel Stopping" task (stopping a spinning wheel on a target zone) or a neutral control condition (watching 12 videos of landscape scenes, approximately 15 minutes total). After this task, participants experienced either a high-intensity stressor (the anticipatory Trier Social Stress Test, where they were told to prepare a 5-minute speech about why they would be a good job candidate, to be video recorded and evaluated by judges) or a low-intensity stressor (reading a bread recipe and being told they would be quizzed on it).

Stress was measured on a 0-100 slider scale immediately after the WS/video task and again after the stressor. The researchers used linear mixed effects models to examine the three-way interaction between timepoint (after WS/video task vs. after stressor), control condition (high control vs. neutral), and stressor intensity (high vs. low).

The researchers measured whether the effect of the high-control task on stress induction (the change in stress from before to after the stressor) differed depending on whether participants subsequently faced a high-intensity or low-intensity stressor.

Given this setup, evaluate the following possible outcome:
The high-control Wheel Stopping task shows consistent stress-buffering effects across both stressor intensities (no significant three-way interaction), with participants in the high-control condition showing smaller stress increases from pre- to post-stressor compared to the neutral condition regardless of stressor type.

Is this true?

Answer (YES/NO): YES